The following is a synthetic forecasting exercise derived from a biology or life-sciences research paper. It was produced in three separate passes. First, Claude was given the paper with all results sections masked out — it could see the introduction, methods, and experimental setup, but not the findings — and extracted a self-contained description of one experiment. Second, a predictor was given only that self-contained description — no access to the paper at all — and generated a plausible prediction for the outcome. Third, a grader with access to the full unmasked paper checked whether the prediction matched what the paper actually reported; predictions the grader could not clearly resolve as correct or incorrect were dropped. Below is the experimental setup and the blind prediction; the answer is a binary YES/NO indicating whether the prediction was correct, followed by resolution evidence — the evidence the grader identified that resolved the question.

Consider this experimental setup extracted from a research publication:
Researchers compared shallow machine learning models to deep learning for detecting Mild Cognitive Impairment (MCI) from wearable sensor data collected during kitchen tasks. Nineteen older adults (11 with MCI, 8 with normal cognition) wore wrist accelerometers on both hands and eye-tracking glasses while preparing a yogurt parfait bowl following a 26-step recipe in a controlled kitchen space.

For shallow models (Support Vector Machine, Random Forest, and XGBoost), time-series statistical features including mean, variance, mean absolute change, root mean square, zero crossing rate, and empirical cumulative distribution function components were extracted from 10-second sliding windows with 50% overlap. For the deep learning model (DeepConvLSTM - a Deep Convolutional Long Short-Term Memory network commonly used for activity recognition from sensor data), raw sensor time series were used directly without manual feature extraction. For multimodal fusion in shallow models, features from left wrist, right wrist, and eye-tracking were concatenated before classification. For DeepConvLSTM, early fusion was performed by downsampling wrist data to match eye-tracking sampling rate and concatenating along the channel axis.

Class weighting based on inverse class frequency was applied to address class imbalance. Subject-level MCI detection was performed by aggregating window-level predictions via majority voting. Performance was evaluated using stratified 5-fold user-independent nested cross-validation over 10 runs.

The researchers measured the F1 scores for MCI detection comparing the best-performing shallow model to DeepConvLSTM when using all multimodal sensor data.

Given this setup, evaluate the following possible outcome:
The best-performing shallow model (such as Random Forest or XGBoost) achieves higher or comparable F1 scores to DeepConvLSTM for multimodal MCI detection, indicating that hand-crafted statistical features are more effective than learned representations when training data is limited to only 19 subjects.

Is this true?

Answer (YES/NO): YES